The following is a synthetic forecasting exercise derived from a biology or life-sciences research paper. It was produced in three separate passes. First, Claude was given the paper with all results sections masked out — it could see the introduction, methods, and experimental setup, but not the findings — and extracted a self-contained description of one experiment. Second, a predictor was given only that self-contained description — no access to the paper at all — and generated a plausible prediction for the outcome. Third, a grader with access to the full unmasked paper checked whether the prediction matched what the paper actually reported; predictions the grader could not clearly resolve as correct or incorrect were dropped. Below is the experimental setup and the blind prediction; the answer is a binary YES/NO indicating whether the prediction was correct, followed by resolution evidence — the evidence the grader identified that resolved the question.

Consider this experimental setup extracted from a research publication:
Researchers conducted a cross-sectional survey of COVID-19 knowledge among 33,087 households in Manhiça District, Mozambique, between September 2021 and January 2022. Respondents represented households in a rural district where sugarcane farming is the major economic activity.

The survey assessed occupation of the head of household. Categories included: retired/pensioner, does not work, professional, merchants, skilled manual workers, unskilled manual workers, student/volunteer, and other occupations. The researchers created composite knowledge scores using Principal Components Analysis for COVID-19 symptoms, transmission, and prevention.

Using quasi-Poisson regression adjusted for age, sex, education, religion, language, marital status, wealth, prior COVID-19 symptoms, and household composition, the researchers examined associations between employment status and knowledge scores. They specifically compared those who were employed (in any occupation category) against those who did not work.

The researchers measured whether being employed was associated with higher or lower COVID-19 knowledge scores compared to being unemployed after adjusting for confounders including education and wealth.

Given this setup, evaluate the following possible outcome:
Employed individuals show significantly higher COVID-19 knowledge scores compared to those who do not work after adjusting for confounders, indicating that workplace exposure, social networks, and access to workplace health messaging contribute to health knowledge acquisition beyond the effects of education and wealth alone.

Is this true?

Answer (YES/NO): YES